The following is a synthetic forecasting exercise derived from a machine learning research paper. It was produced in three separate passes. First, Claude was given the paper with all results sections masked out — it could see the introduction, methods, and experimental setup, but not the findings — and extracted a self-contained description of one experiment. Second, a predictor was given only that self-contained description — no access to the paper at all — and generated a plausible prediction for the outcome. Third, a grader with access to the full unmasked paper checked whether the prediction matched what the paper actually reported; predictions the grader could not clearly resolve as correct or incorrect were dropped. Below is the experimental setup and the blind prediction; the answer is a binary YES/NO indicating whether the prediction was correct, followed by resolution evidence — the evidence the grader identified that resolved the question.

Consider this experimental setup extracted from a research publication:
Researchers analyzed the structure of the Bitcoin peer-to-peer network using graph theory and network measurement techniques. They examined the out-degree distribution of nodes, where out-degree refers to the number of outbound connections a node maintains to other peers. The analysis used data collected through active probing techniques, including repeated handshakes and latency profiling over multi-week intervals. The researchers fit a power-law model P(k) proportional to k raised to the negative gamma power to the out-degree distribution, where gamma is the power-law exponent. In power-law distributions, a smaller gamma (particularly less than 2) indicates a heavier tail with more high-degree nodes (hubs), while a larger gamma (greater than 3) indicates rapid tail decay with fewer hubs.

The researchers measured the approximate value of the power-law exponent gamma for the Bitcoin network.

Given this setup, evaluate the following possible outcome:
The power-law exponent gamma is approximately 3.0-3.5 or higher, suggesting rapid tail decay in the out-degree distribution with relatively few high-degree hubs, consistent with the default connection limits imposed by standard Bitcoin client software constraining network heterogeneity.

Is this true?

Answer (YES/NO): NO